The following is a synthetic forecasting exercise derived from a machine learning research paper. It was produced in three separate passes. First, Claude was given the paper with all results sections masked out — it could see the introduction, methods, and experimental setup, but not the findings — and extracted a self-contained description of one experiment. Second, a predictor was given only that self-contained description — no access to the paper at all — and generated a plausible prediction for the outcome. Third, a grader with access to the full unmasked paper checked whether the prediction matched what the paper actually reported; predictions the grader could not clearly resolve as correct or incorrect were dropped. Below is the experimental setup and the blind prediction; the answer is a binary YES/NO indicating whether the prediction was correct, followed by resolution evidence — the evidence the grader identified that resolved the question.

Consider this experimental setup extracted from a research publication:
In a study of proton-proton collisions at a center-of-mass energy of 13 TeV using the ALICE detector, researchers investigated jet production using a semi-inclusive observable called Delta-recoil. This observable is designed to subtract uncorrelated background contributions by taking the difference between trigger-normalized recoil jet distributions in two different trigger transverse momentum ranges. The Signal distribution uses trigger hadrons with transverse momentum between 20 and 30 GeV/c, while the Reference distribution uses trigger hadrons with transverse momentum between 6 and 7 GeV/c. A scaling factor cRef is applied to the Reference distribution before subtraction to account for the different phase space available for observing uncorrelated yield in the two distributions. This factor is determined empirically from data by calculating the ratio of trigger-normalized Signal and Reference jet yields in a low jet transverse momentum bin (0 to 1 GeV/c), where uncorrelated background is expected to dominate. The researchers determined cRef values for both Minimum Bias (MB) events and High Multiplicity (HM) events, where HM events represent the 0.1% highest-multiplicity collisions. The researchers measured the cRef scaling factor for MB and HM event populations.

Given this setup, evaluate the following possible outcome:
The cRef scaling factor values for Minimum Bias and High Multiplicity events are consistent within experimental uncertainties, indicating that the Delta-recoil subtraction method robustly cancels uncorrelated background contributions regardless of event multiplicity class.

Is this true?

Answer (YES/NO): YES